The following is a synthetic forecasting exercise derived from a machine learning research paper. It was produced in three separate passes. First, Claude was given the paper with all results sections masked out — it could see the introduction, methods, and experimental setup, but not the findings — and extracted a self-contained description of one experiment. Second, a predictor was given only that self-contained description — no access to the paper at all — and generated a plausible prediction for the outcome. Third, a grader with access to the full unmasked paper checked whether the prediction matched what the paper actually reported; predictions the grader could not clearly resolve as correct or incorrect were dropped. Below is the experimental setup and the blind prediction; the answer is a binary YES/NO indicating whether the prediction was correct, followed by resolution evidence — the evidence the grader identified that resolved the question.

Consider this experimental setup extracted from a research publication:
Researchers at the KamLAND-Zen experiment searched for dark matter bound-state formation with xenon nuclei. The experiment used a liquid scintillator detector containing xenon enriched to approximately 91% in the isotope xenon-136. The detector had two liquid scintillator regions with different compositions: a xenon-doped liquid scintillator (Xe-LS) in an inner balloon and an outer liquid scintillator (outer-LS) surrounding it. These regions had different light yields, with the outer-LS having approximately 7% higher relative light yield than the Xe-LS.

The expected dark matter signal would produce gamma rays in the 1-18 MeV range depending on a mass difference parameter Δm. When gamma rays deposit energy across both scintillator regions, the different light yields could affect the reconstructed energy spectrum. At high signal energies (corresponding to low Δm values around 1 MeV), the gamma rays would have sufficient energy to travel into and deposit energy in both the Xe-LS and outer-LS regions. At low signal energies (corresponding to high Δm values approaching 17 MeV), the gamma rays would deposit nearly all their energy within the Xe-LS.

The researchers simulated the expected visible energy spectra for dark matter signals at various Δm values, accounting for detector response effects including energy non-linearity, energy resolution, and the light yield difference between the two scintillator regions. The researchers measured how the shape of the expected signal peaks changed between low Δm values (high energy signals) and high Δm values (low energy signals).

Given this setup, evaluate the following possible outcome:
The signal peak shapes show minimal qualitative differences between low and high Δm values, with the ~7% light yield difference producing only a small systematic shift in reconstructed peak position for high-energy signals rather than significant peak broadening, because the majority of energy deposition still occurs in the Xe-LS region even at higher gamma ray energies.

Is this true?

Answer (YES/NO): NO